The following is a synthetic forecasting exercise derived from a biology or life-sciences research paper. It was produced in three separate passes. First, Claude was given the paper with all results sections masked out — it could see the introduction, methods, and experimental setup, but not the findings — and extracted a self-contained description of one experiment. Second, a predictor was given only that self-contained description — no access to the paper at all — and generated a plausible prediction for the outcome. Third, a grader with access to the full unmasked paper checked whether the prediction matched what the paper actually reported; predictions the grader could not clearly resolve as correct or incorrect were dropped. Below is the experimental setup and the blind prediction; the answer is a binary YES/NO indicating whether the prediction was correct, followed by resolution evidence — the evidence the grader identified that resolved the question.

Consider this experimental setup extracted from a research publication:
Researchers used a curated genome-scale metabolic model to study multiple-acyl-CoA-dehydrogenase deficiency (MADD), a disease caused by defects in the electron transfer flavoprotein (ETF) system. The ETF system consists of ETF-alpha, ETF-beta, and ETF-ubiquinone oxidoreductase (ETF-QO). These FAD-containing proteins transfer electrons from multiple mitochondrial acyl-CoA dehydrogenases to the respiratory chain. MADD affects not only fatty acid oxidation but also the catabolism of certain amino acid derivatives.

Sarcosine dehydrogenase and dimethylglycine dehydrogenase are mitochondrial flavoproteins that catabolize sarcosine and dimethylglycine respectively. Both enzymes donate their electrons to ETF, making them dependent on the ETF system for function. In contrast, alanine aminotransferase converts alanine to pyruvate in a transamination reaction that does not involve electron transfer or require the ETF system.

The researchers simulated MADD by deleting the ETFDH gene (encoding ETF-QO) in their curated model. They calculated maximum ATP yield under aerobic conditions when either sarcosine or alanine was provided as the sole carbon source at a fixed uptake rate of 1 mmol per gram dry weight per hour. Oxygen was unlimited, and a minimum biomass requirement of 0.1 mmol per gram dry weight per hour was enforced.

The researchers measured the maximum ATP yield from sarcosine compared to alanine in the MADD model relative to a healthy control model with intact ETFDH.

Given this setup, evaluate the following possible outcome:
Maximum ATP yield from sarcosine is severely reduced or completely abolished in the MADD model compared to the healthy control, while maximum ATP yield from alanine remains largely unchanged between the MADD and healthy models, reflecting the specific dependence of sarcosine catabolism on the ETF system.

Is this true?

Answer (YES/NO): YES